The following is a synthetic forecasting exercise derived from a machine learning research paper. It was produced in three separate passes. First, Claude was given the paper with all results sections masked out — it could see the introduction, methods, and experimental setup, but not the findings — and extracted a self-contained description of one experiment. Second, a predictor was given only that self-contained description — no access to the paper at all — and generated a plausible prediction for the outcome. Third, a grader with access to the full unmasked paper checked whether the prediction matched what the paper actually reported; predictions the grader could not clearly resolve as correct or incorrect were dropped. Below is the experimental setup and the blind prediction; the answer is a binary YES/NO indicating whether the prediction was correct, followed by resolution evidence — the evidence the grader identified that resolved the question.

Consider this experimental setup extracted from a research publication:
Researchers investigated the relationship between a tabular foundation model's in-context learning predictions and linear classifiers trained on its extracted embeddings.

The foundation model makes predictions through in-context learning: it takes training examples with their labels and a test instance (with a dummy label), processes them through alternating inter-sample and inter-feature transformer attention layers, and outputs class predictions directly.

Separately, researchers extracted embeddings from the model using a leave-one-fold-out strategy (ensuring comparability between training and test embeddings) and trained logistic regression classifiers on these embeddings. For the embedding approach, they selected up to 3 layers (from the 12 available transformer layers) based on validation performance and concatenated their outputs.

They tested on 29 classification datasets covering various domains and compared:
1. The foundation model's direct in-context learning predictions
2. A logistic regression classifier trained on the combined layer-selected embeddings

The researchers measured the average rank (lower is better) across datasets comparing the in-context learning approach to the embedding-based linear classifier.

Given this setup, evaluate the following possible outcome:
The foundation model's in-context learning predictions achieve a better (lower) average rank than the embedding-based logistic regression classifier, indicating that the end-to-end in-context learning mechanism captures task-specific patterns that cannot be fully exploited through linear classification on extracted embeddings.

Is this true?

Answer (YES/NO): NO